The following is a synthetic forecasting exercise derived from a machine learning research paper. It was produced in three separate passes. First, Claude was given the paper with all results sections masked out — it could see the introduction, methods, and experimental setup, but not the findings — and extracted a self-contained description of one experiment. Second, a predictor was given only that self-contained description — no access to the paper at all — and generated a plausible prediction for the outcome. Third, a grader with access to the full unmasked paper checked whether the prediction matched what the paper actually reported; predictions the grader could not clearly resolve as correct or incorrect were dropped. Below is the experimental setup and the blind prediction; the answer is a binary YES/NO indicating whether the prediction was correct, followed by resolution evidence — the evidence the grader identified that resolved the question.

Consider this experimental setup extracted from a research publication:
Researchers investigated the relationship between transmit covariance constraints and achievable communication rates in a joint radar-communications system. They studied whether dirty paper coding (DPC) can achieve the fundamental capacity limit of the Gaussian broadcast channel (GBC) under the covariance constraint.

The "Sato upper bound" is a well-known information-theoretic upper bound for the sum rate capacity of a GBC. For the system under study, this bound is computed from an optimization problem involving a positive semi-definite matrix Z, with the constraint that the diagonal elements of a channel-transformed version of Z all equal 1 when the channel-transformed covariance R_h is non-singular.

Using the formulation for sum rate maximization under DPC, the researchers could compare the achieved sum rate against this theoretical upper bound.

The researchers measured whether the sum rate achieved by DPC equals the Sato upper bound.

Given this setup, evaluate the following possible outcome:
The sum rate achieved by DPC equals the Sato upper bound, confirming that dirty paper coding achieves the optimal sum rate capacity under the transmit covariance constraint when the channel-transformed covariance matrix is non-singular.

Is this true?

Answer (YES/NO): YES